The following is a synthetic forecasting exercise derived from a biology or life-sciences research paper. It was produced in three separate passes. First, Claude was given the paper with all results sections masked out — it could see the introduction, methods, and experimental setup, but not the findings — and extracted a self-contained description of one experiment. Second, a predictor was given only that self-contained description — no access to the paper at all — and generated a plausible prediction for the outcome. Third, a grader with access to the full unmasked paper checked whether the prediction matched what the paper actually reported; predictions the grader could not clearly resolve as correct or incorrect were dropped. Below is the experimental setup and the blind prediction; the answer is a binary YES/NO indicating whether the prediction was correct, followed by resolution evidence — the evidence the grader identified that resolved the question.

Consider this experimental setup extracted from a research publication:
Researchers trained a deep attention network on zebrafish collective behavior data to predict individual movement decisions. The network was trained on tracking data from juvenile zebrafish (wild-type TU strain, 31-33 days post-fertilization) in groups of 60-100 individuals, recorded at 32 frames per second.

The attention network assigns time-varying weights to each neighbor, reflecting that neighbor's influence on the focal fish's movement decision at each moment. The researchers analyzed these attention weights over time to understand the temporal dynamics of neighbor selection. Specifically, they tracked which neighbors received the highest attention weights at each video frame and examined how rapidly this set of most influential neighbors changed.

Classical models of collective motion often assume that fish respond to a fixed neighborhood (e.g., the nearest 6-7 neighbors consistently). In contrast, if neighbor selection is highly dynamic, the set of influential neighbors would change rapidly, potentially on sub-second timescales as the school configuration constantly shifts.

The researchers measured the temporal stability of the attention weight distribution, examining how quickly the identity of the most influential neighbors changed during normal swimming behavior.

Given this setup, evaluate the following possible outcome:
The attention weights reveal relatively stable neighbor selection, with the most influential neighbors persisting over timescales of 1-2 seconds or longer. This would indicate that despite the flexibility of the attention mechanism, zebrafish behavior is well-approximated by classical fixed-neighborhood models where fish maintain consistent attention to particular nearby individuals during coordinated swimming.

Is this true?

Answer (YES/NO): NO